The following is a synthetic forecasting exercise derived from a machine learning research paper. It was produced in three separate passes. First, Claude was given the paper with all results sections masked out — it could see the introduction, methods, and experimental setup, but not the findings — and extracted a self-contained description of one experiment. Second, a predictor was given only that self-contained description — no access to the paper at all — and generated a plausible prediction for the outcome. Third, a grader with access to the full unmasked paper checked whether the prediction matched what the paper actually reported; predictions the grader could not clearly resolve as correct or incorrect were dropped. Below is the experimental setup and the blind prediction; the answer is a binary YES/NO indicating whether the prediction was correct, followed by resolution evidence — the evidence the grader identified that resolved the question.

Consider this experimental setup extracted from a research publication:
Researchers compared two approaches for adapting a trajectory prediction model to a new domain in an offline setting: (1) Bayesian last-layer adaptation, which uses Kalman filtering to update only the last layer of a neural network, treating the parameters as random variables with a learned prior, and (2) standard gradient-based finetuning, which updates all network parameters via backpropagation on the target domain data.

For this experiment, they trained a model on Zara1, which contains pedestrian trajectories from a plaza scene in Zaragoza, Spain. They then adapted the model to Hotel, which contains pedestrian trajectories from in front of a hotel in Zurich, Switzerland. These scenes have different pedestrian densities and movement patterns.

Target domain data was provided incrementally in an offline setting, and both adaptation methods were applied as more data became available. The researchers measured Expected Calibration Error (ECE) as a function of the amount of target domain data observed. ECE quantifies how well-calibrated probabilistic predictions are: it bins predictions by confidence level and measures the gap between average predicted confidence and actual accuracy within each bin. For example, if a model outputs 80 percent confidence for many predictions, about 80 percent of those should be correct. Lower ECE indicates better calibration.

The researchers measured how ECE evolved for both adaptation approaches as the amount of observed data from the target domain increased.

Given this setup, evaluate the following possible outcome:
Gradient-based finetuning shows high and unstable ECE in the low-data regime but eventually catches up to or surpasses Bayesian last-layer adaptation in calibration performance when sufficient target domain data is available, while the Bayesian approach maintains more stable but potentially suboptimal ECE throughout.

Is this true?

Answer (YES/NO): NO